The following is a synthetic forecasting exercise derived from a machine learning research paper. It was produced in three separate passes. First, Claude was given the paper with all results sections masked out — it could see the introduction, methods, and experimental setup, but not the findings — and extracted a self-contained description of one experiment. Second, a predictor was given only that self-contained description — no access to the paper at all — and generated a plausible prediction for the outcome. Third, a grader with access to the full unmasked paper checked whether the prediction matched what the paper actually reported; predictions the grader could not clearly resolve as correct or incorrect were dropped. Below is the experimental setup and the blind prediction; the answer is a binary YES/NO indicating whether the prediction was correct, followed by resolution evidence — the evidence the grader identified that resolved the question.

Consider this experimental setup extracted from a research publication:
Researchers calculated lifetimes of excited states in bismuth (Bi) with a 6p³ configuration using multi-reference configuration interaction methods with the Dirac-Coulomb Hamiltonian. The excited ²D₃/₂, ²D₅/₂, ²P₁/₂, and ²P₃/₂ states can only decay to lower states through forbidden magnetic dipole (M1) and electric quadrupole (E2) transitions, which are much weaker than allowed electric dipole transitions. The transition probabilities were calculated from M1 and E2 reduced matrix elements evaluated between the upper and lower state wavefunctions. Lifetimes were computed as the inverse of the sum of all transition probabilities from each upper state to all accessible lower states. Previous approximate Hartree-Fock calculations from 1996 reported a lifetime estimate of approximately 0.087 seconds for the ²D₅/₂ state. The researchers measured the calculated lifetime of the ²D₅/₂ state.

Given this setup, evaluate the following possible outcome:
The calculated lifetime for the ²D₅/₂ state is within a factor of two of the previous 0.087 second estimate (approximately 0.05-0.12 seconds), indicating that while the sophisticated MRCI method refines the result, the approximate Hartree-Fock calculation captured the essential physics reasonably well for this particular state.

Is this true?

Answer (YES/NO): NO